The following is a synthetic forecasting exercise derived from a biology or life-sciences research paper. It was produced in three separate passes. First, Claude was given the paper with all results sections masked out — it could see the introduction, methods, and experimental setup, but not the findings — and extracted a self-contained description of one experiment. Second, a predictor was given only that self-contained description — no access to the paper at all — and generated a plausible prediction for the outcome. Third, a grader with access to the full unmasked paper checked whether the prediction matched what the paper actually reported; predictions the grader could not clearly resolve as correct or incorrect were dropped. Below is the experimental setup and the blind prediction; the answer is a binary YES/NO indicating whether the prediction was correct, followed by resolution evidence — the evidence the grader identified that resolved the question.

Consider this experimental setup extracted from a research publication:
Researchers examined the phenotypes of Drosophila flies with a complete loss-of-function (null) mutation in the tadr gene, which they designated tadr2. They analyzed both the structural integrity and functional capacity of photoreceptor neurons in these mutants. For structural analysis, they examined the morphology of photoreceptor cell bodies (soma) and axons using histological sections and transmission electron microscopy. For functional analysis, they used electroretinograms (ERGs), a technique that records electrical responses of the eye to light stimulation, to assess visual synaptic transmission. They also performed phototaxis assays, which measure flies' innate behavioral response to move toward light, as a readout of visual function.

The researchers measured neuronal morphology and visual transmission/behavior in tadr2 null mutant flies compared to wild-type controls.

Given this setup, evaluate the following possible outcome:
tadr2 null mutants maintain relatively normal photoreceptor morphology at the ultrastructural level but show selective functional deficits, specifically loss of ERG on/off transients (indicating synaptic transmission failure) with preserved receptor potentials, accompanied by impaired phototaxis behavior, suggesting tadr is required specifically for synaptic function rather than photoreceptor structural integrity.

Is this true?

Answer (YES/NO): YES